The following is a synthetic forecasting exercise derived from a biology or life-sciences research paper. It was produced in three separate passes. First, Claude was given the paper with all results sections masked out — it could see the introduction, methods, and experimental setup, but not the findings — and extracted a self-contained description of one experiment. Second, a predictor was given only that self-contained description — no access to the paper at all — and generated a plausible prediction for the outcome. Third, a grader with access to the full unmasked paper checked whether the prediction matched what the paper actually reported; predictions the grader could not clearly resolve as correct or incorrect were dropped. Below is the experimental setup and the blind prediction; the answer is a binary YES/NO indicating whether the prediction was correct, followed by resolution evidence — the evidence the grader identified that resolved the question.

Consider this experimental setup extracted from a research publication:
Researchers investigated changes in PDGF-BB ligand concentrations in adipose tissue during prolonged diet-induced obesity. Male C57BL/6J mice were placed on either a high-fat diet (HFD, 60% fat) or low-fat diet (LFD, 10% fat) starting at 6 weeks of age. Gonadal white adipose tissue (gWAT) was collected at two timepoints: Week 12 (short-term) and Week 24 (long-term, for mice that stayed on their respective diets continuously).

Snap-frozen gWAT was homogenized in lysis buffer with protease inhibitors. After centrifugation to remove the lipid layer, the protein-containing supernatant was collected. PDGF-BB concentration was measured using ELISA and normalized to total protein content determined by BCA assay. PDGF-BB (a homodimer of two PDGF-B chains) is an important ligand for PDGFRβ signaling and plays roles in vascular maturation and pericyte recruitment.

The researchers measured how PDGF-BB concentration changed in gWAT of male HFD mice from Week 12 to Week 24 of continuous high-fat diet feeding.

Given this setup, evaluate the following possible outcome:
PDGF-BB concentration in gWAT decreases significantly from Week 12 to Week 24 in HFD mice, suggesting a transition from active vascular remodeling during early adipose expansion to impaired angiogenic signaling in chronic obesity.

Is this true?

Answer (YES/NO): NO